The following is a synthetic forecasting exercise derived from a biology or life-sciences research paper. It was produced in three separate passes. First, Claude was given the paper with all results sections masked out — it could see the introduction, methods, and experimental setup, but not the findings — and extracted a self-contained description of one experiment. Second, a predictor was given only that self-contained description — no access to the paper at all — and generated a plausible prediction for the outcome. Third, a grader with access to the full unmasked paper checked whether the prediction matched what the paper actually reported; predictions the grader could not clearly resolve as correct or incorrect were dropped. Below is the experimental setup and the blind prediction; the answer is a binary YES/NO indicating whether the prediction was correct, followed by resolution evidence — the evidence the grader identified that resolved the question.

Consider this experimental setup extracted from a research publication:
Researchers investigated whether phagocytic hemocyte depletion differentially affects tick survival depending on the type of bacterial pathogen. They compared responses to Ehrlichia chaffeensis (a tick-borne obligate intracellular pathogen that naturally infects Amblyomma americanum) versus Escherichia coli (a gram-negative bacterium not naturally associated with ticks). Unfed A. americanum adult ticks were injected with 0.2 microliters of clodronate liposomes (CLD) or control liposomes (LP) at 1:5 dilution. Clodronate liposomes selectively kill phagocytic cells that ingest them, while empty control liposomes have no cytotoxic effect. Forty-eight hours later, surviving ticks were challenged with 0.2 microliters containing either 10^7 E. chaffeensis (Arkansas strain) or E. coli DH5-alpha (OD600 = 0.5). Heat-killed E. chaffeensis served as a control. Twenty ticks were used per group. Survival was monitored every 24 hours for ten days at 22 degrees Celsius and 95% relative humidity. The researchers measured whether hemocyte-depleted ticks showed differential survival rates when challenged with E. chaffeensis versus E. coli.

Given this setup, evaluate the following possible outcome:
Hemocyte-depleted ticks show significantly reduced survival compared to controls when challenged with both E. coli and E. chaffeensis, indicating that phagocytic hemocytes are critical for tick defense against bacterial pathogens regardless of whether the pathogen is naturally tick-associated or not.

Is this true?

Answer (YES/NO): YES